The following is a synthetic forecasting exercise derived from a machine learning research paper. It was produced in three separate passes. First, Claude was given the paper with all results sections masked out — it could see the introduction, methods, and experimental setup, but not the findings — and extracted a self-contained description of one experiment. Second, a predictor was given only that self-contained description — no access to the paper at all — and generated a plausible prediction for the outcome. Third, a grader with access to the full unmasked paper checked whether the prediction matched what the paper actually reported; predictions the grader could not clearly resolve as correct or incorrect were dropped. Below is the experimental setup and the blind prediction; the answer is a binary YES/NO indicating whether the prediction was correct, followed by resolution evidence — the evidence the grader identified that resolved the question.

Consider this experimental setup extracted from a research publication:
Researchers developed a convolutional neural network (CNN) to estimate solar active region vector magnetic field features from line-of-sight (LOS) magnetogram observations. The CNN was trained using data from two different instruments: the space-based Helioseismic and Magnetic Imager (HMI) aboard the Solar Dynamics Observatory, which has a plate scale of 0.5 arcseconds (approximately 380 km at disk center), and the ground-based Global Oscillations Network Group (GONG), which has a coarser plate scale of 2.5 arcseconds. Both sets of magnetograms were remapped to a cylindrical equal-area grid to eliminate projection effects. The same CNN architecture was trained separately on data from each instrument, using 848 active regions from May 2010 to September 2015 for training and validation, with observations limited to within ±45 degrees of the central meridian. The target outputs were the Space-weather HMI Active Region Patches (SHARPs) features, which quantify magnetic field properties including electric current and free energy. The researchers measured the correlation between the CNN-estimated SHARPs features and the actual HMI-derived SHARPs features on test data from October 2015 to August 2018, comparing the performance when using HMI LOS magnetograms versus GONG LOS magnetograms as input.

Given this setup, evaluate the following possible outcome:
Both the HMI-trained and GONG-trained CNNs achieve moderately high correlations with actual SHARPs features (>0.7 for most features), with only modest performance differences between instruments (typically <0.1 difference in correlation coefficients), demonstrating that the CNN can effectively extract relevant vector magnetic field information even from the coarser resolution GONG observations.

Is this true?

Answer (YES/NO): YES